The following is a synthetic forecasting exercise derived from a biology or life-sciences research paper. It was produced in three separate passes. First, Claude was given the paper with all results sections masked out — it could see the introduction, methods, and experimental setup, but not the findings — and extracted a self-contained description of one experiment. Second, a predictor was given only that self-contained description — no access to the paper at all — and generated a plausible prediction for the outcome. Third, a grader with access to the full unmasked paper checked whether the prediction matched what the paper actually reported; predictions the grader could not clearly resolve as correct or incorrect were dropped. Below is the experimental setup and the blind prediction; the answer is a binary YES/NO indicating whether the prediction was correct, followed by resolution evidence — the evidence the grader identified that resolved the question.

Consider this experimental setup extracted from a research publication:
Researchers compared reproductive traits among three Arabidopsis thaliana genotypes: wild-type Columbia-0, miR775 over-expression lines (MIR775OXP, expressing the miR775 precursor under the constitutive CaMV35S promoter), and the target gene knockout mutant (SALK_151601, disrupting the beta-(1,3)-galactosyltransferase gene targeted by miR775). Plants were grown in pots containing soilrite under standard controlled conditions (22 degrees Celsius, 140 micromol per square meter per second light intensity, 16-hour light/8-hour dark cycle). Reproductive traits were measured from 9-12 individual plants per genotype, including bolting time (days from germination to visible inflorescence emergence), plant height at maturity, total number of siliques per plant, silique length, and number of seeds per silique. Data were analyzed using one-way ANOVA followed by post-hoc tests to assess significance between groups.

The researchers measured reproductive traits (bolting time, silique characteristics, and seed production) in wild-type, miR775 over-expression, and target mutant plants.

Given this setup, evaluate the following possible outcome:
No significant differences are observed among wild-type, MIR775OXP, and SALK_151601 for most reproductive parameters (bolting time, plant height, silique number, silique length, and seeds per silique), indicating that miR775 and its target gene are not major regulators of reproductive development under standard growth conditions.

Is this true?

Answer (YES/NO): NO